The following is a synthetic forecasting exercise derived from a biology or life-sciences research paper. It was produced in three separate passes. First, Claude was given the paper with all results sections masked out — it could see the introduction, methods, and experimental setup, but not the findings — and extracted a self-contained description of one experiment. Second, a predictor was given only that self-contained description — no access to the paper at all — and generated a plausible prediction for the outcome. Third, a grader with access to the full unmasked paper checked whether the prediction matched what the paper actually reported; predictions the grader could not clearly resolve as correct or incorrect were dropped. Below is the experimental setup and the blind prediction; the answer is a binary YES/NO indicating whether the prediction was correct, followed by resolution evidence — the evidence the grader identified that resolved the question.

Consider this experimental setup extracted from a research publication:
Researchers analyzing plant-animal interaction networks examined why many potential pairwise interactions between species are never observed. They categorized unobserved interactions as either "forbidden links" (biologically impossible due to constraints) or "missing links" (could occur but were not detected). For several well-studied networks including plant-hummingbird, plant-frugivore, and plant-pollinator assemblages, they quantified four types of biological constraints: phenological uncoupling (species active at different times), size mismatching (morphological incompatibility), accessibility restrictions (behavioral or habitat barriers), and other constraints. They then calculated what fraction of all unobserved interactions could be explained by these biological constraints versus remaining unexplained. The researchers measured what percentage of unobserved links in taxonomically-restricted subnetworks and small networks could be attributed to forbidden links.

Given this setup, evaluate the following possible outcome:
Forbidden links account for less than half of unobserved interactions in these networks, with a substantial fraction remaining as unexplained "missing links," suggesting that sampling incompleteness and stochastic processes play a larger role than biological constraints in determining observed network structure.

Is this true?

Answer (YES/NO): NO